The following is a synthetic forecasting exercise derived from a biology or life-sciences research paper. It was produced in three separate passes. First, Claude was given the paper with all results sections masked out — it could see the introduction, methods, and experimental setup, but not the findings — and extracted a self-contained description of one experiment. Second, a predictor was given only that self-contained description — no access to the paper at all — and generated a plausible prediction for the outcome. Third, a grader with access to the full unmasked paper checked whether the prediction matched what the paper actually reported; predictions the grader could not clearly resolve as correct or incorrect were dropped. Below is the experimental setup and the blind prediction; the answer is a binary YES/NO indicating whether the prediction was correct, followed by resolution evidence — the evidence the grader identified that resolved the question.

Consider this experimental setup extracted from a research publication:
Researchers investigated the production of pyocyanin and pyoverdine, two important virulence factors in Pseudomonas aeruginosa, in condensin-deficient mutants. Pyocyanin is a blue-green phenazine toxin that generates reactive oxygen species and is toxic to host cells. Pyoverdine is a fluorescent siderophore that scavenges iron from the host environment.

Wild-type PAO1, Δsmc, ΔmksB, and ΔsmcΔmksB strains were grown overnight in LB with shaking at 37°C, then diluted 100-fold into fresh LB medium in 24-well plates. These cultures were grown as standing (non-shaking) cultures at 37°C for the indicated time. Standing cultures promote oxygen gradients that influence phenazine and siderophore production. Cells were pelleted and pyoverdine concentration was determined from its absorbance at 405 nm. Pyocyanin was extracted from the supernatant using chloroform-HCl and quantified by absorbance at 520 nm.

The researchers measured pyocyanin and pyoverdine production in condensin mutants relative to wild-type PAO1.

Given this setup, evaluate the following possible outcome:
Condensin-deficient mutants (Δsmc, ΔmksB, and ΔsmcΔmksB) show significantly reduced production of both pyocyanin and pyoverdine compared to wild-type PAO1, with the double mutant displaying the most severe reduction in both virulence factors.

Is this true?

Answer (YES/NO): NO